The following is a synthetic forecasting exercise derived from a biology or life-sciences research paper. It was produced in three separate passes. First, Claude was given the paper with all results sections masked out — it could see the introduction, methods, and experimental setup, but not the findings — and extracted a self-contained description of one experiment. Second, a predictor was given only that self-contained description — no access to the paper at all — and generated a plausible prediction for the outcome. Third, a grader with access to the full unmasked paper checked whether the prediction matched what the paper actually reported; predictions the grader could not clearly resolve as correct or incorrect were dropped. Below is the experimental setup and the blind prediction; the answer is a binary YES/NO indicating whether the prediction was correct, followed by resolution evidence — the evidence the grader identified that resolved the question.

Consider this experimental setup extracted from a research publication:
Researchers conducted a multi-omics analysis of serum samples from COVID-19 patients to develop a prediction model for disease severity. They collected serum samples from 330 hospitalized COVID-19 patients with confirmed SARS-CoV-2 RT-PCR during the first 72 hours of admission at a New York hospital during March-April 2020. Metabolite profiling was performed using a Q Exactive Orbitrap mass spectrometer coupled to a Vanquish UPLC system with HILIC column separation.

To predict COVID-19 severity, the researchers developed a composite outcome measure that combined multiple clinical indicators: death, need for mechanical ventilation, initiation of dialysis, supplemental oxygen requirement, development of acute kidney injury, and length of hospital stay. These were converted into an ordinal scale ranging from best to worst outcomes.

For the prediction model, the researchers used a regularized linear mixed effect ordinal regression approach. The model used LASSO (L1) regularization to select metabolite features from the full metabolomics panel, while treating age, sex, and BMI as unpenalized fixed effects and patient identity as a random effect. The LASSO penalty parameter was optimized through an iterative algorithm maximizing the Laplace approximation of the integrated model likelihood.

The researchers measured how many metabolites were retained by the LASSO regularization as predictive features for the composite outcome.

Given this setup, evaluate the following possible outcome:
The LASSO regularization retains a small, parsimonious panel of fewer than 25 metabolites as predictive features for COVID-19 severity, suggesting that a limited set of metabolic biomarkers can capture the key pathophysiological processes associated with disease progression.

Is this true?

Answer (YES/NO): NO